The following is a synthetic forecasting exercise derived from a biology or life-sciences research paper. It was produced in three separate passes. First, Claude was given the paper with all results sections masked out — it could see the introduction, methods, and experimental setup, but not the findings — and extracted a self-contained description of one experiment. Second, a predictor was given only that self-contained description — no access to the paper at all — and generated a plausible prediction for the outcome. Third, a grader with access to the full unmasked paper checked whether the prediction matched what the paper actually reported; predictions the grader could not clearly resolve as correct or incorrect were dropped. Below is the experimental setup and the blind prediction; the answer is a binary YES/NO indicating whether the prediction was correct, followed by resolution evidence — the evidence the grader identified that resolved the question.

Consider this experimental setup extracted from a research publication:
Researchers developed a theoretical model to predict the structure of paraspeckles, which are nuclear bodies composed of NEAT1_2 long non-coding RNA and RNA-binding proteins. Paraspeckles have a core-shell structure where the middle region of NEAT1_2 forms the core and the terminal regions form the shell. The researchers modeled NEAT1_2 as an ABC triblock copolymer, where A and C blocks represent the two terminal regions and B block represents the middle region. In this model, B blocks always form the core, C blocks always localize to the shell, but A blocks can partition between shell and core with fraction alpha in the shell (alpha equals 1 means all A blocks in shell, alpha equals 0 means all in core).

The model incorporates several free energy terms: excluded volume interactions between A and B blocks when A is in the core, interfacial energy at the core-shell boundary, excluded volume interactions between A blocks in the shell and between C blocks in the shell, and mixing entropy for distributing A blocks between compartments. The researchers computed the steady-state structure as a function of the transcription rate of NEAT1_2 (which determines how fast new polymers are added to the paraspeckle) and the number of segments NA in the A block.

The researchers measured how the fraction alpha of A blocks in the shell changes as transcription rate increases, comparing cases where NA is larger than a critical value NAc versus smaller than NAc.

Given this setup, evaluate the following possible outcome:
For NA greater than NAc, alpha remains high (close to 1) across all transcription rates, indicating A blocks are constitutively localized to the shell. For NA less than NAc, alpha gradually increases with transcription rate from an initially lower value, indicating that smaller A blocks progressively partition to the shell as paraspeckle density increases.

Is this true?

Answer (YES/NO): NO